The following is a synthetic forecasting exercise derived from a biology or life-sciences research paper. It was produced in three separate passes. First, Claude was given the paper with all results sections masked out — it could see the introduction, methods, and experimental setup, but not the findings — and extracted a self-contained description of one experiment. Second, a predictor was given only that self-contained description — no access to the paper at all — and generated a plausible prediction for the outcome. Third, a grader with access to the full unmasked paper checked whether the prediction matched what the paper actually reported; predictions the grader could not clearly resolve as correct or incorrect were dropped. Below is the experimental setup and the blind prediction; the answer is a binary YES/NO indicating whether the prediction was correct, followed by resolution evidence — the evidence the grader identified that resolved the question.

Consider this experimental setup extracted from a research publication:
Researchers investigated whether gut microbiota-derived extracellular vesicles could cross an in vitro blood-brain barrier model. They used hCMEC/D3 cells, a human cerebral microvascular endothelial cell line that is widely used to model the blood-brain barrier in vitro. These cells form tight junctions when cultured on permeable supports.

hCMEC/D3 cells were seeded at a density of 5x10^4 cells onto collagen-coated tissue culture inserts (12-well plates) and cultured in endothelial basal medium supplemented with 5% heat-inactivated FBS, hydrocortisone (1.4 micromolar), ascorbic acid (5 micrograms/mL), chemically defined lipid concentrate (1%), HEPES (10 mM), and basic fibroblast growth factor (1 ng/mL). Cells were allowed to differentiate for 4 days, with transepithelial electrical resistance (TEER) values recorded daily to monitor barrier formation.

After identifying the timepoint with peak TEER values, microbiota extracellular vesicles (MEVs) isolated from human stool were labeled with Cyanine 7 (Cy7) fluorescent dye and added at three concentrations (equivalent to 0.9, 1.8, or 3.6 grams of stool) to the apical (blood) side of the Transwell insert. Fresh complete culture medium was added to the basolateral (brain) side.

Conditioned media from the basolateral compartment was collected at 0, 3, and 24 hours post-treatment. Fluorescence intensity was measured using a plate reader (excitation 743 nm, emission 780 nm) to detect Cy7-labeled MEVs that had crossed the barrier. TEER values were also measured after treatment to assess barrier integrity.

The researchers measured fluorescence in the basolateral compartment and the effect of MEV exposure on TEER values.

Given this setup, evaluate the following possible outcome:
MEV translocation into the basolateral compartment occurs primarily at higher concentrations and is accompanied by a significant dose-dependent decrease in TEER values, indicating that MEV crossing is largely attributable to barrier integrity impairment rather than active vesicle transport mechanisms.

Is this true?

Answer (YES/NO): NO